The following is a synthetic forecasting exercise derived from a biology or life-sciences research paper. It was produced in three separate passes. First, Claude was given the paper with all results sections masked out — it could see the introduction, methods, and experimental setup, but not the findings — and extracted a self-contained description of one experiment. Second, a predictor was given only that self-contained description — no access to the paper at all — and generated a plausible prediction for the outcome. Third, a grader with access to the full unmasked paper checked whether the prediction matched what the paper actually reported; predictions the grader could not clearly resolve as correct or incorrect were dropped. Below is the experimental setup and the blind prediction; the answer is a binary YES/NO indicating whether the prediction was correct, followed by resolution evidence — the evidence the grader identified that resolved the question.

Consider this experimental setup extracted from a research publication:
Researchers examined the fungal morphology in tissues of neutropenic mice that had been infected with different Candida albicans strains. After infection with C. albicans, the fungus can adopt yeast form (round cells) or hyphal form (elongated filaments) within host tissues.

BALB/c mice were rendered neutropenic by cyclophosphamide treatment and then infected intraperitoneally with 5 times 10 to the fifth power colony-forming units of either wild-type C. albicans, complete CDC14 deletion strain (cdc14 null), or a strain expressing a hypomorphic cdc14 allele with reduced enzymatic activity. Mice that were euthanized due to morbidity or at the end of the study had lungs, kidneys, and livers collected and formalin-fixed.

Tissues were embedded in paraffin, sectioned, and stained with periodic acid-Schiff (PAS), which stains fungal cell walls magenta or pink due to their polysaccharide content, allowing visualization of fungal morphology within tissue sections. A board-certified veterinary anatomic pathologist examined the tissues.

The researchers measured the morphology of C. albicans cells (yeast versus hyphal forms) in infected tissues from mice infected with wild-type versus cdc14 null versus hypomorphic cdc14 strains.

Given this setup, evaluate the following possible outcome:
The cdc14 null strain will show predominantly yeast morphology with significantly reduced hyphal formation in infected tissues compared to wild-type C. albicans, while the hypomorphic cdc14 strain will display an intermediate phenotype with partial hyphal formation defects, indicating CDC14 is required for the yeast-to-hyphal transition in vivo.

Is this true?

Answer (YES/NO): NO